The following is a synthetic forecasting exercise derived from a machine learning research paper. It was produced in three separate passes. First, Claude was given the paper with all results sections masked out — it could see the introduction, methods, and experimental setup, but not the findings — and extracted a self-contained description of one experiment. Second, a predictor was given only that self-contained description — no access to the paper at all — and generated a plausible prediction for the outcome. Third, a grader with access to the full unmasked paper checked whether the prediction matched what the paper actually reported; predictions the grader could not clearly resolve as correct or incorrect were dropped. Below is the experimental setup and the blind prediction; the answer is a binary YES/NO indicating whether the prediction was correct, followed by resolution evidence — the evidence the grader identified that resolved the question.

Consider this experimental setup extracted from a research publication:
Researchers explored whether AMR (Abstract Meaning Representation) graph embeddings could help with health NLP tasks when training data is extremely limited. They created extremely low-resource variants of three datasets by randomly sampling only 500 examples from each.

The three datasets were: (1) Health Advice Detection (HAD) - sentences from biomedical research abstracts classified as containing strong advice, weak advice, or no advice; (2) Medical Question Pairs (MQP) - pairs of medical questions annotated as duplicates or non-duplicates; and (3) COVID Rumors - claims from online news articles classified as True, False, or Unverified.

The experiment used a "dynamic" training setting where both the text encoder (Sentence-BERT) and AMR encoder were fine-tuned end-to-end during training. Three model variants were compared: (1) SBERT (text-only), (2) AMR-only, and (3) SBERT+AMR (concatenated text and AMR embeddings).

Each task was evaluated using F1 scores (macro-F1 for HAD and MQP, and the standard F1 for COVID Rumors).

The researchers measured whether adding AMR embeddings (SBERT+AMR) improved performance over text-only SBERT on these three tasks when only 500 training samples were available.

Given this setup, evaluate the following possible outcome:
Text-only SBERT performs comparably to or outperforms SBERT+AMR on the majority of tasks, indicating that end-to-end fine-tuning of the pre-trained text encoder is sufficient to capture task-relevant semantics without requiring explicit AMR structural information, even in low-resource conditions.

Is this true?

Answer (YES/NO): NO